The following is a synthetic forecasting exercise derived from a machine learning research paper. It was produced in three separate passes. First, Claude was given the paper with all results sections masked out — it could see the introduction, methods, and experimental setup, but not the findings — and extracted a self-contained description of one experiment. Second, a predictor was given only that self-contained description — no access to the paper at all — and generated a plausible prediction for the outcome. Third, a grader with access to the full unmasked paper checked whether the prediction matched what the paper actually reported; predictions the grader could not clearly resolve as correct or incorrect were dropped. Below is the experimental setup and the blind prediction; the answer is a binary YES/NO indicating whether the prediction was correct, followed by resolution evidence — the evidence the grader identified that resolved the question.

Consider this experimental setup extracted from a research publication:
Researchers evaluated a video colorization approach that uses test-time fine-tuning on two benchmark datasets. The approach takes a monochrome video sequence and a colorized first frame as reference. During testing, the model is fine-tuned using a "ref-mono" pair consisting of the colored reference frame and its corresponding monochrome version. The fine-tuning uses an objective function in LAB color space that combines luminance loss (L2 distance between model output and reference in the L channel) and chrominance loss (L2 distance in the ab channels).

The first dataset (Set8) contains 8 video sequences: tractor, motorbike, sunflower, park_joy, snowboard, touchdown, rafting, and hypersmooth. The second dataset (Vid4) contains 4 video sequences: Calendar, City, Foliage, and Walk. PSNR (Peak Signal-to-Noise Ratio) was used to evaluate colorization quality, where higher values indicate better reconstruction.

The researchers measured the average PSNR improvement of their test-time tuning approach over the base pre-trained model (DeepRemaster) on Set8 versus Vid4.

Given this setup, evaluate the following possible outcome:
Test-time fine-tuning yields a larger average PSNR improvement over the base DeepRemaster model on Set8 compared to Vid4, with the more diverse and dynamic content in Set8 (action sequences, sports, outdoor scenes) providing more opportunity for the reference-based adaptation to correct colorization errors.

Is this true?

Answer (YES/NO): NO